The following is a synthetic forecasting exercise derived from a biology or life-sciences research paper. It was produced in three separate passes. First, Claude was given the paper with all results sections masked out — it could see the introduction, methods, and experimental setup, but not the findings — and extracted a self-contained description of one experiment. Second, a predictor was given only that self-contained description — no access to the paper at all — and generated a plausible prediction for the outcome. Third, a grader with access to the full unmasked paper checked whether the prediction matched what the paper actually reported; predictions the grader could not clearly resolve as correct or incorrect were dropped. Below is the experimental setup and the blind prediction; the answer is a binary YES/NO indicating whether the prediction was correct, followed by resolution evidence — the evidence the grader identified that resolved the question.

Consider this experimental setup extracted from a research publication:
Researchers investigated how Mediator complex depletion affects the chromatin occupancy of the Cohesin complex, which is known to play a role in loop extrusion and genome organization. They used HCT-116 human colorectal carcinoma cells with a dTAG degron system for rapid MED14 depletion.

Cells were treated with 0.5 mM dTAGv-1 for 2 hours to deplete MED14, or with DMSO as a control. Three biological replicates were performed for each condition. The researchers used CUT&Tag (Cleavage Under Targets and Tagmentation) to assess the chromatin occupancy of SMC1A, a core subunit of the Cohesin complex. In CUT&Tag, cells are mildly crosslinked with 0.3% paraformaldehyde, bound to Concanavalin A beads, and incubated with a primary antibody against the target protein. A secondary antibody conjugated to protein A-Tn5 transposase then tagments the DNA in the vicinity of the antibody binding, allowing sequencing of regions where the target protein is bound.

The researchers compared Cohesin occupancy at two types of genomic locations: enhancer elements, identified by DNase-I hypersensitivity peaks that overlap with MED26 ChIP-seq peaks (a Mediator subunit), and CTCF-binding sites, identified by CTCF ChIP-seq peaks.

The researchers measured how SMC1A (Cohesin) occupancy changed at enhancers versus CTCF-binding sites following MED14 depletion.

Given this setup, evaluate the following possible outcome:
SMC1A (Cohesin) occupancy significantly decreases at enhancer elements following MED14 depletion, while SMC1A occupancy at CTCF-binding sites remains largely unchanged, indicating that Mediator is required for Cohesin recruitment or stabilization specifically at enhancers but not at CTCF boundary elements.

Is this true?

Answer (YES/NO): YES